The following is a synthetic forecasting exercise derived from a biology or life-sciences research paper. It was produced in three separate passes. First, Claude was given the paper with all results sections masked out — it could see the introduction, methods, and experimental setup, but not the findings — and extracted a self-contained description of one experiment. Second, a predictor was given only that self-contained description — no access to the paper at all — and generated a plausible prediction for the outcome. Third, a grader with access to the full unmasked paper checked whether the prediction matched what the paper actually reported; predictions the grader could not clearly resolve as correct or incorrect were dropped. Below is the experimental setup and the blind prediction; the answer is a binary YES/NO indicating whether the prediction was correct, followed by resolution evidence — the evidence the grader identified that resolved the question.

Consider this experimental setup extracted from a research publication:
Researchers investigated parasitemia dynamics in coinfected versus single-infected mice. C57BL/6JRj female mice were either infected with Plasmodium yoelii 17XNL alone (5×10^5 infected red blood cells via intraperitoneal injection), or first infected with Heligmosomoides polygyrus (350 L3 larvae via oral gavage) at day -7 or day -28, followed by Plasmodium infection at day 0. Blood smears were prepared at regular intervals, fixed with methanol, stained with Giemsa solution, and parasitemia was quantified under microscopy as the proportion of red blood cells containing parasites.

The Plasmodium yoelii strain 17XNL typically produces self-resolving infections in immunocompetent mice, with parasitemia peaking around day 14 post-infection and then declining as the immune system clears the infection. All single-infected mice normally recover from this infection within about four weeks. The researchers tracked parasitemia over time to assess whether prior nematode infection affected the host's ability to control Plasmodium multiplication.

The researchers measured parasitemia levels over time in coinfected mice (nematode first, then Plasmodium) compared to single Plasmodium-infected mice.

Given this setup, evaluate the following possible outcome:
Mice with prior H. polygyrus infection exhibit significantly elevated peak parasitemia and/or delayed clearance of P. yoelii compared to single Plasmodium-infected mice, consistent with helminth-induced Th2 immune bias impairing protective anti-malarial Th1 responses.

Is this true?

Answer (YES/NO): YES